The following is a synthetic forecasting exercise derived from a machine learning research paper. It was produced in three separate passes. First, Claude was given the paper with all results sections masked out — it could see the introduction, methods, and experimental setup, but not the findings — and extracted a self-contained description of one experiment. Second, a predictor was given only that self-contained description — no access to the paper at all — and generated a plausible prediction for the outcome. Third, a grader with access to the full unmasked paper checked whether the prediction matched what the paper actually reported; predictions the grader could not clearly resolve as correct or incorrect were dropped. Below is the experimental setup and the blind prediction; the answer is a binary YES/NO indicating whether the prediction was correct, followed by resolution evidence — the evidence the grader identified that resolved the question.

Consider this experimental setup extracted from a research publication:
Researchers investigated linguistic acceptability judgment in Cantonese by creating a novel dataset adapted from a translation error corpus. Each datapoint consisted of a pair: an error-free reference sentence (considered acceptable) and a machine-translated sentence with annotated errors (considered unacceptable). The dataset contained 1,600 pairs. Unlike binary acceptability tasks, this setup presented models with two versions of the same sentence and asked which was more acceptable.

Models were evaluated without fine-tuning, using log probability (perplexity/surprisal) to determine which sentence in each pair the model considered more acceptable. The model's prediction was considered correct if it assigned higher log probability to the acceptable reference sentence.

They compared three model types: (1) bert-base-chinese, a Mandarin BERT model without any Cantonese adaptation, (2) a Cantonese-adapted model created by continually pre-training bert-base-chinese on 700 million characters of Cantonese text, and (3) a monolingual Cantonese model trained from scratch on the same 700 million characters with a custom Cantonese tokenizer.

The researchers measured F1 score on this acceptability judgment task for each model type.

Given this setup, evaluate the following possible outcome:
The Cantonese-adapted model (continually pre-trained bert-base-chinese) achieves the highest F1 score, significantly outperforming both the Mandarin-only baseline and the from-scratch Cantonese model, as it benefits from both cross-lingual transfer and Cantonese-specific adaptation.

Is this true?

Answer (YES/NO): NO